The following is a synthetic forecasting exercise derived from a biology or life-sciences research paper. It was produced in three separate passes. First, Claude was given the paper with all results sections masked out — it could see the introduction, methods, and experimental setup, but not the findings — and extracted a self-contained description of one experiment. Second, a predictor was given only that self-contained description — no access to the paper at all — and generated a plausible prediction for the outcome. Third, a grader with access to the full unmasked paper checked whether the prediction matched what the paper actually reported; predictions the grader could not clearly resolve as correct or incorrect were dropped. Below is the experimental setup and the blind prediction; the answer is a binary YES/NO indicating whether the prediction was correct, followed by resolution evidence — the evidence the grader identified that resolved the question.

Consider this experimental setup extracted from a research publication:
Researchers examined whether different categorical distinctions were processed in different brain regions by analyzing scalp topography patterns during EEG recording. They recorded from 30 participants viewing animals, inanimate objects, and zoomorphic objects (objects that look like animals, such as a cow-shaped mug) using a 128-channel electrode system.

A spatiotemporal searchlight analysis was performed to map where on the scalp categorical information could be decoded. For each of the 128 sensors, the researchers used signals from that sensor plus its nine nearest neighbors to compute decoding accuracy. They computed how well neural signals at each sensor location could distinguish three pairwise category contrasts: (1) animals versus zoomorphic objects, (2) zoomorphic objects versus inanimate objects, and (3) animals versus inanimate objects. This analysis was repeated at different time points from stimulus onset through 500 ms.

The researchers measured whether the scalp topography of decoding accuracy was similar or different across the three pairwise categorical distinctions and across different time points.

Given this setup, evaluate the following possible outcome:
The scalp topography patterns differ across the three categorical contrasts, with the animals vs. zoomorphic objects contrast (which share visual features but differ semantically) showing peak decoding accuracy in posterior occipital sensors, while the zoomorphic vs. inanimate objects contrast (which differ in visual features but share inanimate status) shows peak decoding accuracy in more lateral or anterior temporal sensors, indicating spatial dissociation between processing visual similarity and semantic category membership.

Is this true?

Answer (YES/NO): NO